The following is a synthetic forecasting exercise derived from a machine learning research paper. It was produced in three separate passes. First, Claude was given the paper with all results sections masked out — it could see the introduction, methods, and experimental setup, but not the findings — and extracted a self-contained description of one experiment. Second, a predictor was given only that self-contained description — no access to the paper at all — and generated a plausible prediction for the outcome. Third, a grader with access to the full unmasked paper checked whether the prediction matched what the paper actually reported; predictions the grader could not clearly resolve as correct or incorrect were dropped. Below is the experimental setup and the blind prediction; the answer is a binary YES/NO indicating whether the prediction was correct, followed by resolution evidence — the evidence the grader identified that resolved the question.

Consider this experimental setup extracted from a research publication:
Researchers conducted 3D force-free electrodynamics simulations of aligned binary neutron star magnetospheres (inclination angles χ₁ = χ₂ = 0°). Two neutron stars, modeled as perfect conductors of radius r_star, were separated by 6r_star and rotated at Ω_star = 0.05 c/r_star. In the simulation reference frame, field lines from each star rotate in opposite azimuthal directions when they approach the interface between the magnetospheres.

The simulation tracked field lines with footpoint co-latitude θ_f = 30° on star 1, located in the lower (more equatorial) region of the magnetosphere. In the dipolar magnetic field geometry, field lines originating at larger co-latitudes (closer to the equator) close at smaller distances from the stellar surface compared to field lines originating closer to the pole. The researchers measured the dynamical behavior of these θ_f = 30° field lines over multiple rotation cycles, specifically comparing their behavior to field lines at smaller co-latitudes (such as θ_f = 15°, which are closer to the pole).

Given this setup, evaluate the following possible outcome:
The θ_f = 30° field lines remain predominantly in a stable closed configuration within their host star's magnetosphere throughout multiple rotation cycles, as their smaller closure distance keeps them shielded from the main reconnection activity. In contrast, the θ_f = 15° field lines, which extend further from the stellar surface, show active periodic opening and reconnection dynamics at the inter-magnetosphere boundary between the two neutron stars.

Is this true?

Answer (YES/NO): YES